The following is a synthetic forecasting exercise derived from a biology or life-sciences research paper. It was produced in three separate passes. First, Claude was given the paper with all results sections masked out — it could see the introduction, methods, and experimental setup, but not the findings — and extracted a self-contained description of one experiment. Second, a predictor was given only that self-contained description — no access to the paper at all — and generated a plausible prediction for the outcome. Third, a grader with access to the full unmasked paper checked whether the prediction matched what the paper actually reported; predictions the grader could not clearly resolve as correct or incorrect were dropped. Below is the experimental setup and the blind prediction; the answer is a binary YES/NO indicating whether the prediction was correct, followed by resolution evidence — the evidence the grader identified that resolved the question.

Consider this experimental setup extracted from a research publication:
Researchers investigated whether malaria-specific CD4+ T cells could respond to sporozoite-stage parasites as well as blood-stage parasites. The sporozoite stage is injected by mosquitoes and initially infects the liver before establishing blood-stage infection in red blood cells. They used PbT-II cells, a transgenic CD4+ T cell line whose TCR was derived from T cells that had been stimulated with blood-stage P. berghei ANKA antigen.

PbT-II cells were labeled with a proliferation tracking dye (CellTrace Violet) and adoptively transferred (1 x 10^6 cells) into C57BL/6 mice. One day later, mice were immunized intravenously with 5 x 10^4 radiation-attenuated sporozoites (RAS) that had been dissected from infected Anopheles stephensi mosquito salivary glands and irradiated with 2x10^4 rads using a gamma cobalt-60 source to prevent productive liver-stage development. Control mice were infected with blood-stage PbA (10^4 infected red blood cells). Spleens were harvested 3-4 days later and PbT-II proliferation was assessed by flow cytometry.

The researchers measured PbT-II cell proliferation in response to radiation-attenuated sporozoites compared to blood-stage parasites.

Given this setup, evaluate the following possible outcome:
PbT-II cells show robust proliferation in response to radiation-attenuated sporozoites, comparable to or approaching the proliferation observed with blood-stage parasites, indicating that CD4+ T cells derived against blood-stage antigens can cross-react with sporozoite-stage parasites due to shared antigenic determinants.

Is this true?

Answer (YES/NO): NO